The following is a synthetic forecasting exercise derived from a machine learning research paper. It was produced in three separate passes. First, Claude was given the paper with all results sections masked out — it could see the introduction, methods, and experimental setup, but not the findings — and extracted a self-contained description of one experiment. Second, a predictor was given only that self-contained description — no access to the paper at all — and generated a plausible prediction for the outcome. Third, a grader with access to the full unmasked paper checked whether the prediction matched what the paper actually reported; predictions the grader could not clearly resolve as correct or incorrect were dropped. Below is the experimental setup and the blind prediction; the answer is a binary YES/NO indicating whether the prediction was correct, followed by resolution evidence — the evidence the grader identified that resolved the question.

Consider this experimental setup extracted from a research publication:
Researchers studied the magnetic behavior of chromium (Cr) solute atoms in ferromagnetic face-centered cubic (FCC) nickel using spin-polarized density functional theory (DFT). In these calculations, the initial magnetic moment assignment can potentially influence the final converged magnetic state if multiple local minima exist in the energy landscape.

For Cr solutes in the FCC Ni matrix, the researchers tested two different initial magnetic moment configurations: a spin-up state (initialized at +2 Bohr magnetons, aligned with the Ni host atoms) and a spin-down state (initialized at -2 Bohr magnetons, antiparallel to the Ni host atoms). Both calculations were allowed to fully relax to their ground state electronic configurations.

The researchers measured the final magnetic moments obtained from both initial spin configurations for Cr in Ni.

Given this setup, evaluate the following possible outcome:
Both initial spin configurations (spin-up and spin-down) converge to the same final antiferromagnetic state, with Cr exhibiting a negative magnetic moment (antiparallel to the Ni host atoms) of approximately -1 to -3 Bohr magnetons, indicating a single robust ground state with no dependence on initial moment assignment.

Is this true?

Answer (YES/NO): NO